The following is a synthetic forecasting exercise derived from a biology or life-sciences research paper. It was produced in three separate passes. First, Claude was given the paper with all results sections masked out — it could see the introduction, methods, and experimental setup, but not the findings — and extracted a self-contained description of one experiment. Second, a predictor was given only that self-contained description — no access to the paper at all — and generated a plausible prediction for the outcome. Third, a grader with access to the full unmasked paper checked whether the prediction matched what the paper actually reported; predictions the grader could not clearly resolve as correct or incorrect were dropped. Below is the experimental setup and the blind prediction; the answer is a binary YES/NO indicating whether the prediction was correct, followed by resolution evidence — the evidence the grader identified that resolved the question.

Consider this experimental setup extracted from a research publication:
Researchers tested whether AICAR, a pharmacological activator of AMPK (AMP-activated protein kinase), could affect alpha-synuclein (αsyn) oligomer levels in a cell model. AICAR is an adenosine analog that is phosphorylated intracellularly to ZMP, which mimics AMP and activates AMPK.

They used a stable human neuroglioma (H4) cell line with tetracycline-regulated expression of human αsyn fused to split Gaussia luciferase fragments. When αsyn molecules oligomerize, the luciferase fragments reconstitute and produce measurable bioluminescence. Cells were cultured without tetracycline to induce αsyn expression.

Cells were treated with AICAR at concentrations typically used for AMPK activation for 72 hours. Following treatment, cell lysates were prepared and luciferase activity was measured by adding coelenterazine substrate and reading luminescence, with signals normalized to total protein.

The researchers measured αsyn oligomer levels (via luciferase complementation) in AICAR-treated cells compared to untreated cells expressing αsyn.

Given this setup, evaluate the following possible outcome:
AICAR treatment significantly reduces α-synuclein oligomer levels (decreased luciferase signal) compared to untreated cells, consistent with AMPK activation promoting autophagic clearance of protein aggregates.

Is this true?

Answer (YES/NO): YES